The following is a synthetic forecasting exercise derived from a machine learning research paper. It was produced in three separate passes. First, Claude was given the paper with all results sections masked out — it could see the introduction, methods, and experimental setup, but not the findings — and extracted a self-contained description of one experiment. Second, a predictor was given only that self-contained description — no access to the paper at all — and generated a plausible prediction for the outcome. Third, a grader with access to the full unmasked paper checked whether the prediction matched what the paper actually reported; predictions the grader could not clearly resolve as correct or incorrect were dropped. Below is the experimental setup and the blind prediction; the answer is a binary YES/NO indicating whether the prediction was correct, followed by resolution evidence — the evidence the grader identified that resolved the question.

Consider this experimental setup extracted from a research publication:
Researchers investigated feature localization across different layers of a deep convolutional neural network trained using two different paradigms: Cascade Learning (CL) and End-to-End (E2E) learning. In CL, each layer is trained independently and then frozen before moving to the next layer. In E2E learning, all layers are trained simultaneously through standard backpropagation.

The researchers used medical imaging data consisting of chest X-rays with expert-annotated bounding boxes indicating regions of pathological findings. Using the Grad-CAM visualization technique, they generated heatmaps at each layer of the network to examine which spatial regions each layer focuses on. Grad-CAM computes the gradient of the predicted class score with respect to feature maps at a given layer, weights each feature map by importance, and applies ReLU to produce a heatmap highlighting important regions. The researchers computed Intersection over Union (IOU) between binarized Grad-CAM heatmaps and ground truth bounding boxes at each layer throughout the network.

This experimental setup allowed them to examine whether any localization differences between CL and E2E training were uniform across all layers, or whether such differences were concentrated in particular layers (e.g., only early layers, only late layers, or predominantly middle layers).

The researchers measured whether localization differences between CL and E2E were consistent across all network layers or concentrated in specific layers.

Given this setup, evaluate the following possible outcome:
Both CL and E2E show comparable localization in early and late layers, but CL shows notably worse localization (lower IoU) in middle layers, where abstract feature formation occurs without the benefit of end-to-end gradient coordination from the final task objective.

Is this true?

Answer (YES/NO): NO